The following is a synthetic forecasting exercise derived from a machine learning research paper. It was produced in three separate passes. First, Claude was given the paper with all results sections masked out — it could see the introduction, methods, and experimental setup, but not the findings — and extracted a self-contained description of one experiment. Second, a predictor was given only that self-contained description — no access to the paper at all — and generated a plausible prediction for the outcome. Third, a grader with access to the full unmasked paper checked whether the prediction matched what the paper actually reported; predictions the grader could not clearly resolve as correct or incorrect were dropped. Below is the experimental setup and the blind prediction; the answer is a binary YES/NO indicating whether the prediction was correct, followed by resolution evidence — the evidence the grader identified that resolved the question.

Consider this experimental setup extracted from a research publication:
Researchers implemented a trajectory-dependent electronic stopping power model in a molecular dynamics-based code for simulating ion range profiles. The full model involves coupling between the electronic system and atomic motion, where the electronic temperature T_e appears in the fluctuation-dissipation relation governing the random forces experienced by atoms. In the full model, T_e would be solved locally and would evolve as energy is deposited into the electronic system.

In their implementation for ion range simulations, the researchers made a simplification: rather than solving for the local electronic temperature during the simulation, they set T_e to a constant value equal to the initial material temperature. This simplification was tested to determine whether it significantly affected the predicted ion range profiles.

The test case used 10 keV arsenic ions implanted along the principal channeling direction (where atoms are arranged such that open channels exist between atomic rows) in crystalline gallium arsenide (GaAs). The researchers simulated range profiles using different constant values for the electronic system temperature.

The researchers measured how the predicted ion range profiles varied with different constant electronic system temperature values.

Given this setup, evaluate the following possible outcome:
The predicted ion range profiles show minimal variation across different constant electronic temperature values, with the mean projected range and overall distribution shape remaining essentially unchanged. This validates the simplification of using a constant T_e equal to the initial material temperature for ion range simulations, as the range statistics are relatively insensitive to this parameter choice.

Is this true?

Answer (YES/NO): YES